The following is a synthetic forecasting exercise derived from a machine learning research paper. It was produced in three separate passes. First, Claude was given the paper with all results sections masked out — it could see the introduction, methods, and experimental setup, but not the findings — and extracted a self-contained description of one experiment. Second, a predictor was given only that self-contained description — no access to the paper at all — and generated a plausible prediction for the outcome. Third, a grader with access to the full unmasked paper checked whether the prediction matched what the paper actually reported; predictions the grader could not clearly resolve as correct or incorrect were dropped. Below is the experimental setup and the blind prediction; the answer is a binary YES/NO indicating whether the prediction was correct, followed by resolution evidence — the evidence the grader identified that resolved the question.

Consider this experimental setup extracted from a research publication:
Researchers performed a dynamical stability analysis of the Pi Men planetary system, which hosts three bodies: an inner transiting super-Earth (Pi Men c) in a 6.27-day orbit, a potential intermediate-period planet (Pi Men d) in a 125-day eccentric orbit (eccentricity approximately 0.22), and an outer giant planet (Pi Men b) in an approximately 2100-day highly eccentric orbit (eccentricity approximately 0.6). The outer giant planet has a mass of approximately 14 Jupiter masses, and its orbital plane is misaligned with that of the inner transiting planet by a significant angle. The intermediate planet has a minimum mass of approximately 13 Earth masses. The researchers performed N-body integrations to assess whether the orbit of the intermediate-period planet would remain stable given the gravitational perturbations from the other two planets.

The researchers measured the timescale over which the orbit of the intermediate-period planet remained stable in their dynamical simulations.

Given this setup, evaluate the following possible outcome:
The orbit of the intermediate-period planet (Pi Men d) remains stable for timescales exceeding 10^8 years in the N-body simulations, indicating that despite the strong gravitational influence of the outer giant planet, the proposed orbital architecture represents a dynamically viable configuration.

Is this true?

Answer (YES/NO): NO